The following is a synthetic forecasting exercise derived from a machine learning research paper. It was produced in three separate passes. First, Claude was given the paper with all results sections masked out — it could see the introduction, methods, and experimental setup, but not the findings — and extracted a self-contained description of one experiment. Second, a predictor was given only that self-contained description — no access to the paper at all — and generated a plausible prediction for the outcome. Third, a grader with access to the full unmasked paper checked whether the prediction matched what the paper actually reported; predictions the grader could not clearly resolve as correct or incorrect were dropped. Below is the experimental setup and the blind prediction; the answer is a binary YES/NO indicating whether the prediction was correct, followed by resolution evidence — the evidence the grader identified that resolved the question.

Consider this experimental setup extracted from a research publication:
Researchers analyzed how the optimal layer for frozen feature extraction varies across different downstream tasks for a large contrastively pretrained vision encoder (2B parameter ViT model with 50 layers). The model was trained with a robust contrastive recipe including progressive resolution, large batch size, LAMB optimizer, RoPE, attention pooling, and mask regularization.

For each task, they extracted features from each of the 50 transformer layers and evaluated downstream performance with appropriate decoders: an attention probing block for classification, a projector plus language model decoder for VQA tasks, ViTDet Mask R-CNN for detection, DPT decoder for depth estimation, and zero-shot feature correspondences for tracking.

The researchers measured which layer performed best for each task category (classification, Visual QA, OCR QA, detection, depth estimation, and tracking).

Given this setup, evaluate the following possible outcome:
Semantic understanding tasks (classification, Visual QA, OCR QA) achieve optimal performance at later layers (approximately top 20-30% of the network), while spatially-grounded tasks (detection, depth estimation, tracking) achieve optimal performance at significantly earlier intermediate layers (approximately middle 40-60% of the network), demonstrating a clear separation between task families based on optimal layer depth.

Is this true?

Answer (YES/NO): NO